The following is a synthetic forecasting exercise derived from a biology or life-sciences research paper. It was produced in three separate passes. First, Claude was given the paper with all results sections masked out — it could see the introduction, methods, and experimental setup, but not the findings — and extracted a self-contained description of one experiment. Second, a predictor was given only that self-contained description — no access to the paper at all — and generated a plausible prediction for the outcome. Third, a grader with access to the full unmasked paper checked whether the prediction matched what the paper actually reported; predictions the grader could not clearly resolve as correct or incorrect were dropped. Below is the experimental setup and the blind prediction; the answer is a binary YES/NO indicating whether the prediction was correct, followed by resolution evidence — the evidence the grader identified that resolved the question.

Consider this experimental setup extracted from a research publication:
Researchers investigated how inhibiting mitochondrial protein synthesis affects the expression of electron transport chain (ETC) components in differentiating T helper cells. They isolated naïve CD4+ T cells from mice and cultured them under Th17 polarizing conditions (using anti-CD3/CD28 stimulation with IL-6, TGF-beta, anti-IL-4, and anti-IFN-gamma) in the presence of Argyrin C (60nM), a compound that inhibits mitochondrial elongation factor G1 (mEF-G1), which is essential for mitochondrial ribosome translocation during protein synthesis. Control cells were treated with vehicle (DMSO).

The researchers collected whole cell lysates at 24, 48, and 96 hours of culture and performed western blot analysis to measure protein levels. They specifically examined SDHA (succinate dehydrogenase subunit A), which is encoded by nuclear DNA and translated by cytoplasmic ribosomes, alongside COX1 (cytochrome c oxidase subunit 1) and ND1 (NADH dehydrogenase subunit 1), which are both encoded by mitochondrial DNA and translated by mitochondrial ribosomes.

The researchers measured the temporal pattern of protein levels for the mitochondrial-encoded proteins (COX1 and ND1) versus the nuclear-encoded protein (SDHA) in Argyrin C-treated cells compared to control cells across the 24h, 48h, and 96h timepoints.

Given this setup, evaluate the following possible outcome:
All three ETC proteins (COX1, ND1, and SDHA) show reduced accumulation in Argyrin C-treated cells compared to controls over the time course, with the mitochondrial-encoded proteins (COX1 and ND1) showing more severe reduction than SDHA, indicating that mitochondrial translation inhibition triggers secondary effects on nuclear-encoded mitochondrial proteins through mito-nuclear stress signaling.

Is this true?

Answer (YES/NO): NO